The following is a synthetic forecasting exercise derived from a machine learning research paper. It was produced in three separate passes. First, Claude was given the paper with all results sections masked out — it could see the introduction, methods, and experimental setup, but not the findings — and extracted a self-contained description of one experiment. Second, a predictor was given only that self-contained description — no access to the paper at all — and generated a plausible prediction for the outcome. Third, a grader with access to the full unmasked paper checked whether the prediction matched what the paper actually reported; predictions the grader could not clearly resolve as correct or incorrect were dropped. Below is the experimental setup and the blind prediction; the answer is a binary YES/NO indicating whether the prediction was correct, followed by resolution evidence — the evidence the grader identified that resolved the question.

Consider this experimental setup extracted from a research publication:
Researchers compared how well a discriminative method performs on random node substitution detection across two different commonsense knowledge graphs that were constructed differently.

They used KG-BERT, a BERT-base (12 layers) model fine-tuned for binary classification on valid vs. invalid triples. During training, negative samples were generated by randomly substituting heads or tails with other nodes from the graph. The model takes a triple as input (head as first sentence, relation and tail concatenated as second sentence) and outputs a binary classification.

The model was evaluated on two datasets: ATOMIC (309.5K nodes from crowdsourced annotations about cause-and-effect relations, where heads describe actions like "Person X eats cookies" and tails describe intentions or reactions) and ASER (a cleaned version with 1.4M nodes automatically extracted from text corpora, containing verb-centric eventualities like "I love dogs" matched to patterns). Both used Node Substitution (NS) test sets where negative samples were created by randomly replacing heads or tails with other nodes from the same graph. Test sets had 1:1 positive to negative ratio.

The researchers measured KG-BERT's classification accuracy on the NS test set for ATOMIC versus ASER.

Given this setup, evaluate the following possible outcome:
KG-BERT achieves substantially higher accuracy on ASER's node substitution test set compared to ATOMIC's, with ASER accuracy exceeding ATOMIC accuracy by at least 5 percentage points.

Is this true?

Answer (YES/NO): YES